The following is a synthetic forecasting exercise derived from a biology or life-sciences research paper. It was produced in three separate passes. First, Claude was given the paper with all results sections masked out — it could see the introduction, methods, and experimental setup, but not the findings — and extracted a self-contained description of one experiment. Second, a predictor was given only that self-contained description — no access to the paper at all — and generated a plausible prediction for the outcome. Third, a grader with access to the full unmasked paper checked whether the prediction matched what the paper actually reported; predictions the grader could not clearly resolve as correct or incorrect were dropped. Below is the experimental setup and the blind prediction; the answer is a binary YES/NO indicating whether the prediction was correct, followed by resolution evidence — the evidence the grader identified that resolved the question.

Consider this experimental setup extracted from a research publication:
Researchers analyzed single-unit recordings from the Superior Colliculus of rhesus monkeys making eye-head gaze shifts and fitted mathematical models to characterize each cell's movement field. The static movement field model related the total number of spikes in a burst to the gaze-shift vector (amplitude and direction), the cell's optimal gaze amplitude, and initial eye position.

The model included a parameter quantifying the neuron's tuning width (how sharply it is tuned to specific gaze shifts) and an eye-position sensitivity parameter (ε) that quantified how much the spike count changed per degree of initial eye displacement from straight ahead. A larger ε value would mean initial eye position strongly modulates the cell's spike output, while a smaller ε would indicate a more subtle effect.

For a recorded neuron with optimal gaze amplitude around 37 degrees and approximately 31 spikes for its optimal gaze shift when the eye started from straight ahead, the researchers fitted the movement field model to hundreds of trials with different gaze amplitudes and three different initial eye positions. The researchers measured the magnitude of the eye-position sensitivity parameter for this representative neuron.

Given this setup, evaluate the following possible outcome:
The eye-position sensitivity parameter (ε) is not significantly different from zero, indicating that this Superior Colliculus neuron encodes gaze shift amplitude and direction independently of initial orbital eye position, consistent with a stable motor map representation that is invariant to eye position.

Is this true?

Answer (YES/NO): NO